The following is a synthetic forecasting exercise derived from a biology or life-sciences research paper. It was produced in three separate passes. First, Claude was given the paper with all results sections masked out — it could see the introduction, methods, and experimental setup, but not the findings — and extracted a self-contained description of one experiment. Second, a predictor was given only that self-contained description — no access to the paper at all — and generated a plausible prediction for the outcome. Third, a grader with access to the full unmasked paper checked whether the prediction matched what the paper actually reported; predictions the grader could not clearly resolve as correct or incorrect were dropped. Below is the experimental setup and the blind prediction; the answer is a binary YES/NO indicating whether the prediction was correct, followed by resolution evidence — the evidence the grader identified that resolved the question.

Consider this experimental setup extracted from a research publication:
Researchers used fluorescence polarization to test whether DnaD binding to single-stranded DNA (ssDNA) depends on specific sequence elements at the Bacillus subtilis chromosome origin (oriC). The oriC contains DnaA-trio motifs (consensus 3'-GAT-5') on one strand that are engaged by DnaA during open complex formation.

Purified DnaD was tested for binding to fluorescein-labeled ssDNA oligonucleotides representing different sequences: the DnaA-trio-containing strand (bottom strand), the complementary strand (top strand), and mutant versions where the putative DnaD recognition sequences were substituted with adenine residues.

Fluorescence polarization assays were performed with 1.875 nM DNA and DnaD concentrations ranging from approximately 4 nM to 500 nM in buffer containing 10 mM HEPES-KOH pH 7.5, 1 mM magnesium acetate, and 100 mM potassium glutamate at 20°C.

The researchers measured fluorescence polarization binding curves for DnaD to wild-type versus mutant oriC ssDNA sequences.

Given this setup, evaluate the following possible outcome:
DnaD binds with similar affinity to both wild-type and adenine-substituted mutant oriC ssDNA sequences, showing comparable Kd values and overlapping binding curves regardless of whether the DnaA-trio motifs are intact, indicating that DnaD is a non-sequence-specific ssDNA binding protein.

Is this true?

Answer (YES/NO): NO